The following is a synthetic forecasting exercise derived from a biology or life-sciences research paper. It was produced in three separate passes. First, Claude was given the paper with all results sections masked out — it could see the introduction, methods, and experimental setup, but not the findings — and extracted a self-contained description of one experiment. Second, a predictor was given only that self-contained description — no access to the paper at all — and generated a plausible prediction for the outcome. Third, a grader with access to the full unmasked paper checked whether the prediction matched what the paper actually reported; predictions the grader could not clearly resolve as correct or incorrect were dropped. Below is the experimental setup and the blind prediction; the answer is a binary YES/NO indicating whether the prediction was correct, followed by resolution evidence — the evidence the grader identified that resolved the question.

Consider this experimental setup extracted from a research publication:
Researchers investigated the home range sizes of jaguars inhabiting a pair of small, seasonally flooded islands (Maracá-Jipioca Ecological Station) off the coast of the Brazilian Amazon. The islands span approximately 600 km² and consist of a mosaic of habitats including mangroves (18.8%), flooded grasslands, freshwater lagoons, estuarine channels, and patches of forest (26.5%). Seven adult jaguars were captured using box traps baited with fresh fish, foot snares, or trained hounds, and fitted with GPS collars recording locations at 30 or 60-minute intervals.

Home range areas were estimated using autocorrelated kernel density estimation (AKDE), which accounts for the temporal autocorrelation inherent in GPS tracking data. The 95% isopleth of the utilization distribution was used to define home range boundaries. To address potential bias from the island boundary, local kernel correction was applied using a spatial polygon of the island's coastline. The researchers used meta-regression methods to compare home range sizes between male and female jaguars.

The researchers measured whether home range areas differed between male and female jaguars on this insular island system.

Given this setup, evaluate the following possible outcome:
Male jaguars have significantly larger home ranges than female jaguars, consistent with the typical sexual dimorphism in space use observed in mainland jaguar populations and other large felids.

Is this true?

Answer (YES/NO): YES